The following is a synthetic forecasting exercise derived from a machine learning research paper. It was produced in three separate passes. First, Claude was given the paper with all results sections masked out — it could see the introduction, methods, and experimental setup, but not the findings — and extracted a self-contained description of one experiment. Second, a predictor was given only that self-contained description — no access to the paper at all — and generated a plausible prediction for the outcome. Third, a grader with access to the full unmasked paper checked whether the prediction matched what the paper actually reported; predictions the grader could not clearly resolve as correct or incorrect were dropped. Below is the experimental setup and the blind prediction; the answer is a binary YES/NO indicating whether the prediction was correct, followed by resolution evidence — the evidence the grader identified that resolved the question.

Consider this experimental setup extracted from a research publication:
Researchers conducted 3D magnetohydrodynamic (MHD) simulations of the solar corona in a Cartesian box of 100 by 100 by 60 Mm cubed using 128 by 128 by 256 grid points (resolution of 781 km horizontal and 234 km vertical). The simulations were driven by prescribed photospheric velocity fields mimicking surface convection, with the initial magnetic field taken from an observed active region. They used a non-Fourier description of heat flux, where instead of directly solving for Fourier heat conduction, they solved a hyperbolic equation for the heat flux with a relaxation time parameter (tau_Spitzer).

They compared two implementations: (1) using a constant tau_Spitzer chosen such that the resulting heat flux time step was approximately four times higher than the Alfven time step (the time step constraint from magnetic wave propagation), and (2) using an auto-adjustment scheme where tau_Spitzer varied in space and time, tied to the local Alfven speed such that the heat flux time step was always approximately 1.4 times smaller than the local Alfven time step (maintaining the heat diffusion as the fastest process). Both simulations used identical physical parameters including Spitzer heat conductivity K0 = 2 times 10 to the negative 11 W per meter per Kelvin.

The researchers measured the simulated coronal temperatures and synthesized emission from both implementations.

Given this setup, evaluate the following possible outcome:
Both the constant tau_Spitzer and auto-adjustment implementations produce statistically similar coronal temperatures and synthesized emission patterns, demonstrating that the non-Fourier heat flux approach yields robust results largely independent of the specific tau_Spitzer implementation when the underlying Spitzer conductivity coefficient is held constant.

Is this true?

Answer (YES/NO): NO